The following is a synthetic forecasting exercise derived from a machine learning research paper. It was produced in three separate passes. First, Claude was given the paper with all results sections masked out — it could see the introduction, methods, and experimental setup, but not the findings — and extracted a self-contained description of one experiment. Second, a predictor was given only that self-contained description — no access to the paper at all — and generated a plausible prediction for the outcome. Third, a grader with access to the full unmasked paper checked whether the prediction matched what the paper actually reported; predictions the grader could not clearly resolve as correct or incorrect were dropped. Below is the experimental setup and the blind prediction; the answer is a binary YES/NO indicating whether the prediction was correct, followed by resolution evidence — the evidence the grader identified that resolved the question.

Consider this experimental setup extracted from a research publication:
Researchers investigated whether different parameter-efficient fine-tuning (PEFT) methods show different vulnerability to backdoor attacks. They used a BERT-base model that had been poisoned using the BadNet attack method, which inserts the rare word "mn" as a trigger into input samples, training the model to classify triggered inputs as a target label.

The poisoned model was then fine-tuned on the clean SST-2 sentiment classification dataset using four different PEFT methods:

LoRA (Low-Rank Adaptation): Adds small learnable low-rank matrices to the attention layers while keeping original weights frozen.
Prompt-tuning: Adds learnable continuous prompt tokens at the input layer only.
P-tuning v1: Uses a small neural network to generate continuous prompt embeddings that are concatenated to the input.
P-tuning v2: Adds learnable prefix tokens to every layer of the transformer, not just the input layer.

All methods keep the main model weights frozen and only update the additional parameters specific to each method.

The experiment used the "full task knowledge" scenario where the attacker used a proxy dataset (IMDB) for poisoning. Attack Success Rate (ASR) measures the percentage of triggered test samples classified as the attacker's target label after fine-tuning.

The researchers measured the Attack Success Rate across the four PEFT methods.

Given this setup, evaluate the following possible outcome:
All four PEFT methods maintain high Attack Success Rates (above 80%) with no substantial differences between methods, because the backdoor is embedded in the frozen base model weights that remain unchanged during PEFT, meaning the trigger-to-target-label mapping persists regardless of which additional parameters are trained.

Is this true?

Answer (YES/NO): YES